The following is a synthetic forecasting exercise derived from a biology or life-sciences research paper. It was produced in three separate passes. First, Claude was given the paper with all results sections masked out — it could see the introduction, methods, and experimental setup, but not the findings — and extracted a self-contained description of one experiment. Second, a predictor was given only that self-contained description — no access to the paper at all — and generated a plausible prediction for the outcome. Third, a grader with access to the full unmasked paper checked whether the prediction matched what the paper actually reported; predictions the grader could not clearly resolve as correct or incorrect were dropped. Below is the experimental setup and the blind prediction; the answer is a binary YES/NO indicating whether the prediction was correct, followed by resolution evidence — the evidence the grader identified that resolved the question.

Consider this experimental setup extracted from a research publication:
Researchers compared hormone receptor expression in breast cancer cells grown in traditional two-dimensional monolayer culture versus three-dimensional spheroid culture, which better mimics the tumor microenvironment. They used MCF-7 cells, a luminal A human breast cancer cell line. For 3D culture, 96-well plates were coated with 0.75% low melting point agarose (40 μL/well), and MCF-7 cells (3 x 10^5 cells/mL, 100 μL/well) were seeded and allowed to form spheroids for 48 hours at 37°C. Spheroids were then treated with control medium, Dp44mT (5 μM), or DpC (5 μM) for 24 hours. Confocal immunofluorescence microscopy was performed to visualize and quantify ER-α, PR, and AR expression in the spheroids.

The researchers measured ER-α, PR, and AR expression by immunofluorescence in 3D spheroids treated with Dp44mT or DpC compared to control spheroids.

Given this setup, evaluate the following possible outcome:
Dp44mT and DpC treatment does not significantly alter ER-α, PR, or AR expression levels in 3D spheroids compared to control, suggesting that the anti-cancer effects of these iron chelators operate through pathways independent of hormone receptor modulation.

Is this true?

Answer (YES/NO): NO